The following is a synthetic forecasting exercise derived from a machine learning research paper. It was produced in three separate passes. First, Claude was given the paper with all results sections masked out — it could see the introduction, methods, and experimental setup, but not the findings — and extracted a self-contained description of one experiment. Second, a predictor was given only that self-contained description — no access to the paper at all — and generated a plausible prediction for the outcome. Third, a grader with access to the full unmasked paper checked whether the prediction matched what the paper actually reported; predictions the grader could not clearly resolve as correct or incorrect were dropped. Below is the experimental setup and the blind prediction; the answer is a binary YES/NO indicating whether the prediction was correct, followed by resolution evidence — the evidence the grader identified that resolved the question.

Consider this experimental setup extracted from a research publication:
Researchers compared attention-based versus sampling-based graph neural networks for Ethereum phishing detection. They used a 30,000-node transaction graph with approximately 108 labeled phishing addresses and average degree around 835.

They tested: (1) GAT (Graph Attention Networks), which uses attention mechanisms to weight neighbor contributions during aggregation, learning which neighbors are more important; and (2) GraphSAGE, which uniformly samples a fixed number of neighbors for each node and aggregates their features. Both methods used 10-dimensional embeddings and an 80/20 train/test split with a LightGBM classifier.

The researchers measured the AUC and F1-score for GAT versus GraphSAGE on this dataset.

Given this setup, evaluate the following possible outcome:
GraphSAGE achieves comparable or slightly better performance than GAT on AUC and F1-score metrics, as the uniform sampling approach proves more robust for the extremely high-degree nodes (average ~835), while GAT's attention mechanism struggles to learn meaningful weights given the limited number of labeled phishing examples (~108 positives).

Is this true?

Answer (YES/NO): NO